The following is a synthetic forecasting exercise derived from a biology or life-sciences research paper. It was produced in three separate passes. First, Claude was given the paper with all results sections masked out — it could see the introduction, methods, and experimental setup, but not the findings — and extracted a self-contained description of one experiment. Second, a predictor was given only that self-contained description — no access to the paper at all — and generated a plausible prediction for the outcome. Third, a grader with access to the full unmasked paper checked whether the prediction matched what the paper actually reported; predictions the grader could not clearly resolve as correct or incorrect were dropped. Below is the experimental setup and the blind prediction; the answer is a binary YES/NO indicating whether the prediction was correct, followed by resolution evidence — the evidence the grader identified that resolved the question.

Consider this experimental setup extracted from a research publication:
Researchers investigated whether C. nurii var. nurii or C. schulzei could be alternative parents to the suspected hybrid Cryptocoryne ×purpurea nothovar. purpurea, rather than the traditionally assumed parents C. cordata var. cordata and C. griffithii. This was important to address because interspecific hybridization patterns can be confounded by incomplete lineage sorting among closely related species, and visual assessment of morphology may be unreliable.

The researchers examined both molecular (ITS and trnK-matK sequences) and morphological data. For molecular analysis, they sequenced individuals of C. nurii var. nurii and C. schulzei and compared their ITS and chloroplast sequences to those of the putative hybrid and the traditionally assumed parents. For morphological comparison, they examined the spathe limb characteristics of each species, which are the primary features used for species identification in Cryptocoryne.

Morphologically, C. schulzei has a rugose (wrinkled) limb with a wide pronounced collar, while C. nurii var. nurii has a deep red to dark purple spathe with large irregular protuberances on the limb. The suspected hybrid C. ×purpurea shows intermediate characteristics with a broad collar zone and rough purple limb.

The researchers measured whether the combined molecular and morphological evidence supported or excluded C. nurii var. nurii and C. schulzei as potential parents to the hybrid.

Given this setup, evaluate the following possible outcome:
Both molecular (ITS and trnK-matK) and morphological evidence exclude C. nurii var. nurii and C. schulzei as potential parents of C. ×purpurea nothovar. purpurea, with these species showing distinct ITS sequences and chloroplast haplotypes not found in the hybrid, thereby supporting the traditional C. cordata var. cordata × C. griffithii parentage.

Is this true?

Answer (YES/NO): NO